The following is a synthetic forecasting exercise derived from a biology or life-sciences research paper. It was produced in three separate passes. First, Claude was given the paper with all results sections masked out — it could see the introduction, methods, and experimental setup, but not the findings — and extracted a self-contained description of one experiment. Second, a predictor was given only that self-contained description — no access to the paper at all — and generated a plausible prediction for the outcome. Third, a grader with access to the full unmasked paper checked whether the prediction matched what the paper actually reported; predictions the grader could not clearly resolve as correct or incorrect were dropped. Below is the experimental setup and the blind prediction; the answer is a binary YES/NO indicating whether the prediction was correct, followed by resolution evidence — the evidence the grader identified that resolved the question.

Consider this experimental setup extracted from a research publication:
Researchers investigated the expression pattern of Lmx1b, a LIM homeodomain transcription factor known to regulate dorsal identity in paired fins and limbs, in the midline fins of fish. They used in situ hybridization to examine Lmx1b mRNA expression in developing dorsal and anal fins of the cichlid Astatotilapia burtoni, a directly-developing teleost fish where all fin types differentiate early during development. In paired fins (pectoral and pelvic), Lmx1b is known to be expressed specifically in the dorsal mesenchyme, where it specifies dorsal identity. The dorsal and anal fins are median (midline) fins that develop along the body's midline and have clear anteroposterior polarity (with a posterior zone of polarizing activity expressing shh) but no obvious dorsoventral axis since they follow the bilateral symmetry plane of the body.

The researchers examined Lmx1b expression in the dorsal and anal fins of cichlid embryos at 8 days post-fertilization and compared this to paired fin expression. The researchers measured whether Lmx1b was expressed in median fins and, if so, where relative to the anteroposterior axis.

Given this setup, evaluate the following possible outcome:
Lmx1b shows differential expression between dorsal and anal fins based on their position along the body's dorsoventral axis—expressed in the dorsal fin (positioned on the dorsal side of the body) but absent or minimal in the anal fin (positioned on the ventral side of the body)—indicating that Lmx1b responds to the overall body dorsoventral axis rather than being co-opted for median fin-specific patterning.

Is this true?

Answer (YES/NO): NO